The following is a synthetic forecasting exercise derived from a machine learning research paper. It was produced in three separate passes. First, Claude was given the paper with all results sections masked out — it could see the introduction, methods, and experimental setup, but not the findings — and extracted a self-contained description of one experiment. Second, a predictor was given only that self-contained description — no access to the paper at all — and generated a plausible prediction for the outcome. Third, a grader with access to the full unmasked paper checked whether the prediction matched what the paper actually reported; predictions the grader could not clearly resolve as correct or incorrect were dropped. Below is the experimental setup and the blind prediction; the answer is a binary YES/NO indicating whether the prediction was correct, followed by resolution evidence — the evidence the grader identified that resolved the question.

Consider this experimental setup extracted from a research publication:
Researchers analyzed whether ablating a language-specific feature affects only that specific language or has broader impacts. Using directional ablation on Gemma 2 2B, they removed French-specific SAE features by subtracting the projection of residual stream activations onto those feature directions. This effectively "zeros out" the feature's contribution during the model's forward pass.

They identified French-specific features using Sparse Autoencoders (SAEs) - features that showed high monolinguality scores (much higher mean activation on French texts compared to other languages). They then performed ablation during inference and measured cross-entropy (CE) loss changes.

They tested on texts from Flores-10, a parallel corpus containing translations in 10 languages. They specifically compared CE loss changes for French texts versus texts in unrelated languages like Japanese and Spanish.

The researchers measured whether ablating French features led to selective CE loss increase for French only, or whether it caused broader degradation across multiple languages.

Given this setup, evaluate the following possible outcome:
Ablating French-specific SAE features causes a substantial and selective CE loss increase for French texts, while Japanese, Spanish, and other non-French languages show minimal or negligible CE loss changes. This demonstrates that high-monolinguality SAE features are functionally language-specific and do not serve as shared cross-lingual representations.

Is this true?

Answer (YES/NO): NO